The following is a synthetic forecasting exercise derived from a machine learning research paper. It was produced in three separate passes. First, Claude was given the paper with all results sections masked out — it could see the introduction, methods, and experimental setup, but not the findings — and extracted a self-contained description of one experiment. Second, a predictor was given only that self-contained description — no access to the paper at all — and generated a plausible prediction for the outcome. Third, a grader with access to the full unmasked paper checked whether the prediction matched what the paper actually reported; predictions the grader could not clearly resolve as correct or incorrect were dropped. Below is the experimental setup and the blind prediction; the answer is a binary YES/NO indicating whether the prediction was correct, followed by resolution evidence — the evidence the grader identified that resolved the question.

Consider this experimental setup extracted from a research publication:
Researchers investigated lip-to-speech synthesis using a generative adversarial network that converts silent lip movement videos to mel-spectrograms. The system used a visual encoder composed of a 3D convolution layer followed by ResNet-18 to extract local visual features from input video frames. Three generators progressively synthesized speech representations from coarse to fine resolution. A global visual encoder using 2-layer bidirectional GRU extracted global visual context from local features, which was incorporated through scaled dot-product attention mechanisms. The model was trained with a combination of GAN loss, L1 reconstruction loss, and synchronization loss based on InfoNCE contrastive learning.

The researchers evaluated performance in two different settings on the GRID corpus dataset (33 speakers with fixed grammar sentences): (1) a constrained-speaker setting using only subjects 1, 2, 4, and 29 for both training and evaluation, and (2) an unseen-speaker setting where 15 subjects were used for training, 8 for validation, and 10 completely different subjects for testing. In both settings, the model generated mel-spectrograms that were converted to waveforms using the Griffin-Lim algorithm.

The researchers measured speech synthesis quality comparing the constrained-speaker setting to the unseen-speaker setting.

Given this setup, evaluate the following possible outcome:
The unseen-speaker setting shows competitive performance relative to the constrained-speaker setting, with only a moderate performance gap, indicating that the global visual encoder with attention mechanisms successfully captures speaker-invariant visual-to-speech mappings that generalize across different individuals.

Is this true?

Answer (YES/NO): NO